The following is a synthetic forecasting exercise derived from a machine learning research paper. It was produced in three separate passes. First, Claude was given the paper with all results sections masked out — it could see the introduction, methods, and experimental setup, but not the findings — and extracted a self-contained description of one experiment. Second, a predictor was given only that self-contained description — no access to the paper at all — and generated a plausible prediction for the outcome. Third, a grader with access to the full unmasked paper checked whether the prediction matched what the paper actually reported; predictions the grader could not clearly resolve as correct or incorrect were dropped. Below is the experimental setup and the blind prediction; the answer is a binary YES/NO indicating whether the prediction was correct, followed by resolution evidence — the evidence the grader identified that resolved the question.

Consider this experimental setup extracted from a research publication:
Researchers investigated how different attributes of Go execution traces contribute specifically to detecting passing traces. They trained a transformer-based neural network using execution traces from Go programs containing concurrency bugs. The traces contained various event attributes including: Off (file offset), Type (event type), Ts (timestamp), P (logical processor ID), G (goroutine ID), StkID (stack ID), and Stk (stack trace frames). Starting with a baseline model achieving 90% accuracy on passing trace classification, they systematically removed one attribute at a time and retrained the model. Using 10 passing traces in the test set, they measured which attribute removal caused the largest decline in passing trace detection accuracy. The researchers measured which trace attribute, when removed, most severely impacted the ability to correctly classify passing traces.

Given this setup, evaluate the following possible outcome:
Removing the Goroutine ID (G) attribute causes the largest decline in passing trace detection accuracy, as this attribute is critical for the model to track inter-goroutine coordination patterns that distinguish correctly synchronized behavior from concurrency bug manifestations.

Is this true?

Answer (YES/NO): NO